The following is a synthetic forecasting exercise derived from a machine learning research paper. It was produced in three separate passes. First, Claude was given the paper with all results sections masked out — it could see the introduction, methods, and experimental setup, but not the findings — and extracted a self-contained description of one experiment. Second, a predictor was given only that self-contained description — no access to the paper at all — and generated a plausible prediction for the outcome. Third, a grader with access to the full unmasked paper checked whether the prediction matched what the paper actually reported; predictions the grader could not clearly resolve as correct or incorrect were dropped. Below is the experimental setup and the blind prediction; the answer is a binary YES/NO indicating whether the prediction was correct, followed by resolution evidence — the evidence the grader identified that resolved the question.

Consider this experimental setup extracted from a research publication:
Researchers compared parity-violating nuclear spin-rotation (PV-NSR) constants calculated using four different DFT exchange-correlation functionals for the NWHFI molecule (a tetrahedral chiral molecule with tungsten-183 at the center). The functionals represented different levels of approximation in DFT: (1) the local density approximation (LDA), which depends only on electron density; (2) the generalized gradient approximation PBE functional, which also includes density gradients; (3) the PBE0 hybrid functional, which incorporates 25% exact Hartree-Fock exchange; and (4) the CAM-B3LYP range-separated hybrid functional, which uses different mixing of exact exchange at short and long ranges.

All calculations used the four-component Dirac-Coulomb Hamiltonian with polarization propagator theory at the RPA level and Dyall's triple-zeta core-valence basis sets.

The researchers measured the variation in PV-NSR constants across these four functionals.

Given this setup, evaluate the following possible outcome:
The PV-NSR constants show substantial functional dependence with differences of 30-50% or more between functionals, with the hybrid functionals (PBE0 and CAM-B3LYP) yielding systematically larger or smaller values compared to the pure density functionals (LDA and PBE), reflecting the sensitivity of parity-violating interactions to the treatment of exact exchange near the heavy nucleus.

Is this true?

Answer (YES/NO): YES